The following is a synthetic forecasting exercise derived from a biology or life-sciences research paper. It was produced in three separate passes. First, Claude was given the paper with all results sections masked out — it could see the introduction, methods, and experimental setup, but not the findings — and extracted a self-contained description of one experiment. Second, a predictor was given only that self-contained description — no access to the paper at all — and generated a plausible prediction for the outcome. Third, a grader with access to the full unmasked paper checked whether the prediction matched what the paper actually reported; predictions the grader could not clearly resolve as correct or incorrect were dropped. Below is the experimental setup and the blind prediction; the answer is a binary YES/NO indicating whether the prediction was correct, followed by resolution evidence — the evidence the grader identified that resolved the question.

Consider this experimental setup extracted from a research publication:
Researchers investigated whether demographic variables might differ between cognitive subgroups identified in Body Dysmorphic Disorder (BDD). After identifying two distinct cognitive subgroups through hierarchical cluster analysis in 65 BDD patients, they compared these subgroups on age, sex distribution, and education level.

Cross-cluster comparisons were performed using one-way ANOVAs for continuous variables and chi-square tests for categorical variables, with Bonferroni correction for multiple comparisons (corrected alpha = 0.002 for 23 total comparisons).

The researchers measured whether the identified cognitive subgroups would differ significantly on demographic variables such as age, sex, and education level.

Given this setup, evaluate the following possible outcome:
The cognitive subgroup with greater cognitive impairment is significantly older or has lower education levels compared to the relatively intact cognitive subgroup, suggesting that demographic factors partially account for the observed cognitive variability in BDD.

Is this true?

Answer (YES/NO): YES